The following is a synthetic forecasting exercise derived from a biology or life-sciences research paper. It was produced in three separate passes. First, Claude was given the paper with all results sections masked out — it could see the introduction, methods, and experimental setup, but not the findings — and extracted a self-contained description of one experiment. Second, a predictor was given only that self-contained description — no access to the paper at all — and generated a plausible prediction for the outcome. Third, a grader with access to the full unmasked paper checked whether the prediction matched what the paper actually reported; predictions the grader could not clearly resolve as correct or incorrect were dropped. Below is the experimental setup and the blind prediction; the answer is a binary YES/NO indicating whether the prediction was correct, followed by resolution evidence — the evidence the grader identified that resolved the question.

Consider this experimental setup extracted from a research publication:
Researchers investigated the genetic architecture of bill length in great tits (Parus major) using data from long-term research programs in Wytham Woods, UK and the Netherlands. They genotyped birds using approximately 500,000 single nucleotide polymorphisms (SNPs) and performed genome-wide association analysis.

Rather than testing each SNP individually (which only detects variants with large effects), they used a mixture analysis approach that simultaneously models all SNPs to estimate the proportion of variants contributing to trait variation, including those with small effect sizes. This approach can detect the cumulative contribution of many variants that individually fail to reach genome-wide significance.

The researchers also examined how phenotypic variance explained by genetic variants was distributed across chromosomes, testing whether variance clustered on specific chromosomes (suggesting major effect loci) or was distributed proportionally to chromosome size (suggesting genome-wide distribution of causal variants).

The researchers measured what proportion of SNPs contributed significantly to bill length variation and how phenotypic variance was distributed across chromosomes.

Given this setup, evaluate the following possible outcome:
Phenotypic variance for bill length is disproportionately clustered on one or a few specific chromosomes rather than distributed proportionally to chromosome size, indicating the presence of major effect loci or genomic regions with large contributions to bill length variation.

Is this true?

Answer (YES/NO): NO